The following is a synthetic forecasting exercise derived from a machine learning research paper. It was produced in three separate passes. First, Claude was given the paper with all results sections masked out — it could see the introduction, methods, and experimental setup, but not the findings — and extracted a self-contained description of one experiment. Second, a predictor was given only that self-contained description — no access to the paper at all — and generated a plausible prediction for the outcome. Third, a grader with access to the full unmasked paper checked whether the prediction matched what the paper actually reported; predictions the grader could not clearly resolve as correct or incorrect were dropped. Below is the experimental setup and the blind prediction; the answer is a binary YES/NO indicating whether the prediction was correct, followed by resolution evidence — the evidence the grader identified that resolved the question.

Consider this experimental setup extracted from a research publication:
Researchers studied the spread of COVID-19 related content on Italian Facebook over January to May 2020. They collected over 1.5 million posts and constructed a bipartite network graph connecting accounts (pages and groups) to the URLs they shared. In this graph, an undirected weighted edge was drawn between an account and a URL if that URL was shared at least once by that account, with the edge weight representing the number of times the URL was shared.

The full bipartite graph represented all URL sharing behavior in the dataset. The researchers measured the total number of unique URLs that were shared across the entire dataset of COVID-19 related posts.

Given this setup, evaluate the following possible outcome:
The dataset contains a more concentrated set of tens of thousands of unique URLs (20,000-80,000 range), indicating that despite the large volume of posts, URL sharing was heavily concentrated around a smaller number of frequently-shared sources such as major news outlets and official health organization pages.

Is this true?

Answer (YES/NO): NO